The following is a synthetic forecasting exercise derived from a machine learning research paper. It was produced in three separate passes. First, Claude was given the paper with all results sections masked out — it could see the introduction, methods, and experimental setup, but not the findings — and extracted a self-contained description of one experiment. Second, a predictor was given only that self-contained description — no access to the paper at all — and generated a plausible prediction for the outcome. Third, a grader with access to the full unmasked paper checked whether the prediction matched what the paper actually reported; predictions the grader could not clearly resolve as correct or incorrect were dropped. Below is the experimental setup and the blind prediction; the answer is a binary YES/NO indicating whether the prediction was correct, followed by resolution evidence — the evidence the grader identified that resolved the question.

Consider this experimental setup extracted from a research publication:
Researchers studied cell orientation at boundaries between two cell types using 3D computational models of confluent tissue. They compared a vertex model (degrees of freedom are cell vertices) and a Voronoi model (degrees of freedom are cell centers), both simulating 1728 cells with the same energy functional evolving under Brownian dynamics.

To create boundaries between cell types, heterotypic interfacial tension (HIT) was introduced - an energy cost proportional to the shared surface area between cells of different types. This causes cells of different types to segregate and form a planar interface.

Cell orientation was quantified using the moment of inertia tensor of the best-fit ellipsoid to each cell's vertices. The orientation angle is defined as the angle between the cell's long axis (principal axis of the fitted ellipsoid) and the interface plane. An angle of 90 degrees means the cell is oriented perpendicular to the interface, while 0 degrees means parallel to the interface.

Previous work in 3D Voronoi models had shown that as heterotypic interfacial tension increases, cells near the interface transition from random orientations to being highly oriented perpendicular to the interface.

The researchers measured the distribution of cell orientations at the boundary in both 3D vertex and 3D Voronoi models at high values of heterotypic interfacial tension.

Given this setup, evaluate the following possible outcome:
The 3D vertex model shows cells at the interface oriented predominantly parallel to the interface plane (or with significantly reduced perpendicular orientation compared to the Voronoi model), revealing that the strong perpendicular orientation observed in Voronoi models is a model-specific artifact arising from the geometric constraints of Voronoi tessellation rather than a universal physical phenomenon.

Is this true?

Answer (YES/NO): YES